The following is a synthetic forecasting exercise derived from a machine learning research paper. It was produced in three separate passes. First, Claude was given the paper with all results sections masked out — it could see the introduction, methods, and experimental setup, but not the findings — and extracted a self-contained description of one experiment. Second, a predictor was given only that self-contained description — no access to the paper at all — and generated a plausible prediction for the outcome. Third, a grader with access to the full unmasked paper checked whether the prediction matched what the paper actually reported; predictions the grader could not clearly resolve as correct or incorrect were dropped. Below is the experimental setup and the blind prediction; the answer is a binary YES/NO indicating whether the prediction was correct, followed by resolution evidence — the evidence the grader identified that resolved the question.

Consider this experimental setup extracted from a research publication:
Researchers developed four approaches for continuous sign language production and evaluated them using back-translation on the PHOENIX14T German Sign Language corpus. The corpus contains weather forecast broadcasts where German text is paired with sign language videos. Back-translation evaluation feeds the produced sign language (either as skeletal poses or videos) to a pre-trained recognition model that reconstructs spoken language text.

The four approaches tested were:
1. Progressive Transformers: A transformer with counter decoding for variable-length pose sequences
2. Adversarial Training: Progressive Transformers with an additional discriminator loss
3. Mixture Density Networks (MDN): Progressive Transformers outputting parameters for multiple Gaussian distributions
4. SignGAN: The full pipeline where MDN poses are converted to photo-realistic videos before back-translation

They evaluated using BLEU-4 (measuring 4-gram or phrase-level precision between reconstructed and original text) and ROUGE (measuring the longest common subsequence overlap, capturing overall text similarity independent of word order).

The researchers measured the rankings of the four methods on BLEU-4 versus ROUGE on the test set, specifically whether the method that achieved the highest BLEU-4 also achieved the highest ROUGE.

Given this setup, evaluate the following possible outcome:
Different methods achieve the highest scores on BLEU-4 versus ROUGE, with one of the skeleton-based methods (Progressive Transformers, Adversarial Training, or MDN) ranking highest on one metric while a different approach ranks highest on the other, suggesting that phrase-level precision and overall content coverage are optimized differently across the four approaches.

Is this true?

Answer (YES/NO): YES